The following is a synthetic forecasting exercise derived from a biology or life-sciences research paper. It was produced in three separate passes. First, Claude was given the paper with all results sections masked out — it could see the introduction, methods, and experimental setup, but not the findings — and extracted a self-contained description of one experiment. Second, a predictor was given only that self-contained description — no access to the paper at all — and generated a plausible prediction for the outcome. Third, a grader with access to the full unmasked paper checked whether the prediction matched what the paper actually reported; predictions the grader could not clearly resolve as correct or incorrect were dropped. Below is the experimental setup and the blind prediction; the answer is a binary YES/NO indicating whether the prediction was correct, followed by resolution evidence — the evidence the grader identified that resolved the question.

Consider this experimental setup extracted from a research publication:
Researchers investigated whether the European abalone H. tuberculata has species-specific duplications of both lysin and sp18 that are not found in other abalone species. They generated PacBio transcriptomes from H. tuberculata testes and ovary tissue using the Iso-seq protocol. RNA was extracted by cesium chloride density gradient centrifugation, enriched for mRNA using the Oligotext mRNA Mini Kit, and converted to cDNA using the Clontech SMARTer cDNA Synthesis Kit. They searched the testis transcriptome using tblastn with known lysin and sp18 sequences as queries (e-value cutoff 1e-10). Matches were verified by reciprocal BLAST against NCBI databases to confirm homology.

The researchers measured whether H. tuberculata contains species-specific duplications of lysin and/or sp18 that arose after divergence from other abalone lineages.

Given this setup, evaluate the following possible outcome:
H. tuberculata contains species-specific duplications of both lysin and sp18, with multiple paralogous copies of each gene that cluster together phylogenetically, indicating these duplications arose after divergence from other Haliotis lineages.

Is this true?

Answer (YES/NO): YES